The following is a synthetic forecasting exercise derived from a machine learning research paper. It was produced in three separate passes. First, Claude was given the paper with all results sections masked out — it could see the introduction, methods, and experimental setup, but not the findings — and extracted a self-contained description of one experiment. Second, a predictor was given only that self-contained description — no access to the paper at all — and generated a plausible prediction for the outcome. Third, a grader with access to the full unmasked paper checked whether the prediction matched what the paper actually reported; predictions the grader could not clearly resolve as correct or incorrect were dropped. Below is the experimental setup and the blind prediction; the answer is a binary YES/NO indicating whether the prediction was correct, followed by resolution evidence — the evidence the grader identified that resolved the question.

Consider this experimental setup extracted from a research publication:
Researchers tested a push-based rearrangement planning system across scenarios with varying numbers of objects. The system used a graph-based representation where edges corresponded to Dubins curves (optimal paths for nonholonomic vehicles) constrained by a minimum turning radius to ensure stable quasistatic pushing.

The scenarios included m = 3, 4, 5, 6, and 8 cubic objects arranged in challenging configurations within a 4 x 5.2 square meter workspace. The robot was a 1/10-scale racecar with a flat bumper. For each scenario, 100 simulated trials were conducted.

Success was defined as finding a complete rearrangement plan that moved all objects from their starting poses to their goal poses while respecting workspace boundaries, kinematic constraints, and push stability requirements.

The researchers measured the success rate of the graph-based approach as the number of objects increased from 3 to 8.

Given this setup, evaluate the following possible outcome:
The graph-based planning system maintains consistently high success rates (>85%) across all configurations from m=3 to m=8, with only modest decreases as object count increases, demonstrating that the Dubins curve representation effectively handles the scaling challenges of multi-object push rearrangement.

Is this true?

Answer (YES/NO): NO